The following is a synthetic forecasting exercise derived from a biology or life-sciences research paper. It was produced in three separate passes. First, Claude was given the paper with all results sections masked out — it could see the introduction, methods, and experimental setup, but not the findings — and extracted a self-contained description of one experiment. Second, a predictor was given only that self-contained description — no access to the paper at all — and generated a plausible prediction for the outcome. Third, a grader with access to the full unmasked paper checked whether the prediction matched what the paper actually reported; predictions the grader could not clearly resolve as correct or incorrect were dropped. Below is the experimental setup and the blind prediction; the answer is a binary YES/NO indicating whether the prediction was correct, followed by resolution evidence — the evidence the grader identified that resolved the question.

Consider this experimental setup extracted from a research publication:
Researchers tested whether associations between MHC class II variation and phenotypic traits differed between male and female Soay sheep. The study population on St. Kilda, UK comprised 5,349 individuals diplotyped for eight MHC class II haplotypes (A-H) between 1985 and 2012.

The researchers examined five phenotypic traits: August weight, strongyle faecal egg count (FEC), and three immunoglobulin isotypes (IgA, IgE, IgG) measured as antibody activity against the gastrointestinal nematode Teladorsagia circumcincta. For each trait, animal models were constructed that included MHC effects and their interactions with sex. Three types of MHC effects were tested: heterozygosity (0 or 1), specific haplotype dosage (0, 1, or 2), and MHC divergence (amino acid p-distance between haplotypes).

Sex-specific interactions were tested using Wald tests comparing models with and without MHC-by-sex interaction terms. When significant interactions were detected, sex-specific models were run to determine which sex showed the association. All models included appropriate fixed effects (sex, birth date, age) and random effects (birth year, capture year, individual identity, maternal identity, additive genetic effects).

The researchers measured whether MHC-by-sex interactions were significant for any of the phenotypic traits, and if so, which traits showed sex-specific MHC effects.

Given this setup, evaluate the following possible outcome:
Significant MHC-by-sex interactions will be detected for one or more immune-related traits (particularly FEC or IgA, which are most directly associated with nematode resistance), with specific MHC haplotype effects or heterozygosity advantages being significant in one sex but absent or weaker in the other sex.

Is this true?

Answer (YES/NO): YES